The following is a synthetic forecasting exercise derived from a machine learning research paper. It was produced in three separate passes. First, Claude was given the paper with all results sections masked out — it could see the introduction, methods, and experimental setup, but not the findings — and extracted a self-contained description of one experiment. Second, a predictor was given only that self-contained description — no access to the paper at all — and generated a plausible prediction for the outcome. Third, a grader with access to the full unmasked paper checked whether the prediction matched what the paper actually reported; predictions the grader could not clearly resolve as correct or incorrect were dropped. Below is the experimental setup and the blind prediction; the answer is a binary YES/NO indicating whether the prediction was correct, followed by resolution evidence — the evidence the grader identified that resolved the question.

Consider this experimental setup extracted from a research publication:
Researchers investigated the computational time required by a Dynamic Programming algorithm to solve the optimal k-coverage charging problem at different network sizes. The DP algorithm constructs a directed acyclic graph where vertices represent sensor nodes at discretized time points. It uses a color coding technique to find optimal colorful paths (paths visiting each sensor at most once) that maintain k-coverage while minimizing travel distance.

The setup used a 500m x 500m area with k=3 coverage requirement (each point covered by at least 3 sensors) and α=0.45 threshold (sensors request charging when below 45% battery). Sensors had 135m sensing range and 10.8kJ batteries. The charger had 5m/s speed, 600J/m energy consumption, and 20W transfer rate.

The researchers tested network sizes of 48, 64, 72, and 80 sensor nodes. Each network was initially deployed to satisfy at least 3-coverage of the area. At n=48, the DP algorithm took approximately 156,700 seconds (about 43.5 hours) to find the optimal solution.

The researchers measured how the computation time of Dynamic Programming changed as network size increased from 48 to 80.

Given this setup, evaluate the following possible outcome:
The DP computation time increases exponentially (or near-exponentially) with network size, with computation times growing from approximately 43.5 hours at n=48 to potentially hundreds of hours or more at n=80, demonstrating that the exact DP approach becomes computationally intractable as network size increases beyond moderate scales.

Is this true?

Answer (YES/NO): NO